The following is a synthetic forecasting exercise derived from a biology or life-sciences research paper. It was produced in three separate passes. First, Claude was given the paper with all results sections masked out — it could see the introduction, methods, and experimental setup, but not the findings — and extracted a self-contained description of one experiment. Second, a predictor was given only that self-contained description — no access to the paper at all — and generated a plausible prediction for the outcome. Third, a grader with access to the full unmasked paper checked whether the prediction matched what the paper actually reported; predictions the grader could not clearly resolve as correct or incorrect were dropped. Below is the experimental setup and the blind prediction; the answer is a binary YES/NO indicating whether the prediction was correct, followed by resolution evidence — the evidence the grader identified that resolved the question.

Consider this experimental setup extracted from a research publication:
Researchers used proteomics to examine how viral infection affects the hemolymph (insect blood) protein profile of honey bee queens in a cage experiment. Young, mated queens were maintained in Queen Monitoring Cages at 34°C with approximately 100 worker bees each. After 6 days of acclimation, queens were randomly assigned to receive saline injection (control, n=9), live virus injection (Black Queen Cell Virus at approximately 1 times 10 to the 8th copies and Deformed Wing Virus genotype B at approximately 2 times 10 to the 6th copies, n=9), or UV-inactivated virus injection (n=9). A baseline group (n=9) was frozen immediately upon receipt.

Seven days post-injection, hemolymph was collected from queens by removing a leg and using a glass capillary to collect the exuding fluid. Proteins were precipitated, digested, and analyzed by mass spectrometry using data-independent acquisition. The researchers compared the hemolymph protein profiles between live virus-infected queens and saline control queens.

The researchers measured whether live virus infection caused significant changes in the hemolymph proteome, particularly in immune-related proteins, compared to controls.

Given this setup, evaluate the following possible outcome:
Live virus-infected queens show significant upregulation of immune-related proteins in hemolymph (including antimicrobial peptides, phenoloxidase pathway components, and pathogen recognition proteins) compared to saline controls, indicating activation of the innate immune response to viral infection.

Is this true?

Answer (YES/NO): YES